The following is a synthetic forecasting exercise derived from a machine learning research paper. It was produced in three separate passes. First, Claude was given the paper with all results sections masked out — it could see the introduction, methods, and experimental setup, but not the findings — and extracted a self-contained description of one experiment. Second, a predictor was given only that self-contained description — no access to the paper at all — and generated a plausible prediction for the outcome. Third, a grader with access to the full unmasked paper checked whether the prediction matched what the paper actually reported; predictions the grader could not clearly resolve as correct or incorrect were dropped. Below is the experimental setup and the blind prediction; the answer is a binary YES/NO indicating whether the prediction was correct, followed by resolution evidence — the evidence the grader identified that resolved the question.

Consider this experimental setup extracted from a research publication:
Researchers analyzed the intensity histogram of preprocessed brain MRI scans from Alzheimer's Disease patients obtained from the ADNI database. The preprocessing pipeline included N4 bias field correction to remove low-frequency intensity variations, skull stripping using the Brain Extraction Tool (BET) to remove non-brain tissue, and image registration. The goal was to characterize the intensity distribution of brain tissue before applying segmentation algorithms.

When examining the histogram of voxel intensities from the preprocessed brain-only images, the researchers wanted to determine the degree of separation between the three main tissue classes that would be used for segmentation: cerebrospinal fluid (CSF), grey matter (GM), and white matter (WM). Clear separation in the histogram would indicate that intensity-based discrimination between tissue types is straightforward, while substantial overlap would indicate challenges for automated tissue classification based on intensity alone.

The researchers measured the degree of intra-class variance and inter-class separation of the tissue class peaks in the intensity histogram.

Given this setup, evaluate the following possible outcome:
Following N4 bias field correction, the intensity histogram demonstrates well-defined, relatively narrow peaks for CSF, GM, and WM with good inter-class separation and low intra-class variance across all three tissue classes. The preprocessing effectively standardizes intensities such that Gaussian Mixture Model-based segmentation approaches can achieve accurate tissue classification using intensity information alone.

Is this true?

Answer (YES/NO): NO